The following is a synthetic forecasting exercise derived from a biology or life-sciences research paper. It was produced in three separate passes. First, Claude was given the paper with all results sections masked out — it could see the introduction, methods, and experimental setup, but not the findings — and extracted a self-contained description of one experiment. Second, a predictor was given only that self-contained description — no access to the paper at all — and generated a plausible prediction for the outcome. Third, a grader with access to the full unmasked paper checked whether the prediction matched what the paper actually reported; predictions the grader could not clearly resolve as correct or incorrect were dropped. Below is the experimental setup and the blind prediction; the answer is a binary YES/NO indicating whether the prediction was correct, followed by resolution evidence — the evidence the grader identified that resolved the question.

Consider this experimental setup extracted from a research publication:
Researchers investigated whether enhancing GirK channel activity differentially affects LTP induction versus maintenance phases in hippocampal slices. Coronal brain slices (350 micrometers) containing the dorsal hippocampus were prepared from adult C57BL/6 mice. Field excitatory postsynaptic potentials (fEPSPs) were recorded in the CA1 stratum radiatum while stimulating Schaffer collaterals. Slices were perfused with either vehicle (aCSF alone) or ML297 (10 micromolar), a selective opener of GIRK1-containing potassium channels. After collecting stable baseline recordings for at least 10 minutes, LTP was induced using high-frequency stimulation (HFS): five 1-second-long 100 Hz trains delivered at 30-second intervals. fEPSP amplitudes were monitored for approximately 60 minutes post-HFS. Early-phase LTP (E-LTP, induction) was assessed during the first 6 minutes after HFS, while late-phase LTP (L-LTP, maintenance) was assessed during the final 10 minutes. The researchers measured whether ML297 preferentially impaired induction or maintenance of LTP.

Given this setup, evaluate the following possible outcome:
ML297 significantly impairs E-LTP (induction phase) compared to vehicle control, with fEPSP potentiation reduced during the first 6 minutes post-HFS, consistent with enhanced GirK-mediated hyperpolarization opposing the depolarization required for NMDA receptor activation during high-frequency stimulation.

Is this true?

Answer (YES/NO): NO